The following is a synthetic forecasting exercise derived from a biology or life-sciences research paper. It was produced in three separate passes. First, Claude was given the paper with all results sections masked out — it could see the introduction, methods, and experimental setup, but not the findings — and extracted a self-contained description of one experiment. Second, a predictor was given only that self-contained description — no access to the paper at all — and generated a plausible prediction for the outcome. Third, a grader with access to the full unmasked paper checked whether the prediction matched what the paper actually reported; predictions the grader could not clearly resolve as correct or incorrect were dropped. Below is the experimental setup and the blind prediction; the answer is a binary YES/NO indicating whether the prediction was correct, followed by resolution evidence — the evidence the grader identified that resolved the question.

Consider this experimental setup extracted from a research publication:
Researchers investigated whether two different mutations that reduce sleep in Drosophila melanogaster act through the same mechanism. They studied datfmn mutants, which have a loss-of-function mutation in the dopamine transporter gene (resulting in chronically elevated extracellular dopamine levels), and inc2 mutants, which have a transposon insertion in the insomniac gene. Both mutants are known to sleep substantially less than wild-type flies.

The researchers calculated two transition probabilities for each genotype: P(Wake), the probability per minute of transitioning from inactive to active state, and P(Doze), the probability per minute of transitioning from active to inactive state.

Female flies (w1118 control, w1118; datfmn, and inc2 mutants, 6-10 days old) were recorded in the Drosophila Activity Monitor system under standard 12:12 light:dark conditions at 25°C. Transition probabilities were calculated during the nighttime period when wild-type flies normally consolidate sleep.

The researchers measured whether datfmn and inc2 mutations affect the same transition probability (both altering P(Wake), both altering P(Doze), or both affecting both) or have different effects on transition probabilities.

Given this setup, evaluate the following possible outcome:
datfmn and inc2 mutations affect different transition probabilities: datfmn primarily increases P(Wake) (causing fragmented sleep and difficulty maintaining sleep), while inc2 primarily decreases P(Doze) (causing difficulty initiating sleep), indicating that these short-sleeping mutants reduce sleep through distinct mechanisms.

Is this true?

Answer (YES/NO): NO